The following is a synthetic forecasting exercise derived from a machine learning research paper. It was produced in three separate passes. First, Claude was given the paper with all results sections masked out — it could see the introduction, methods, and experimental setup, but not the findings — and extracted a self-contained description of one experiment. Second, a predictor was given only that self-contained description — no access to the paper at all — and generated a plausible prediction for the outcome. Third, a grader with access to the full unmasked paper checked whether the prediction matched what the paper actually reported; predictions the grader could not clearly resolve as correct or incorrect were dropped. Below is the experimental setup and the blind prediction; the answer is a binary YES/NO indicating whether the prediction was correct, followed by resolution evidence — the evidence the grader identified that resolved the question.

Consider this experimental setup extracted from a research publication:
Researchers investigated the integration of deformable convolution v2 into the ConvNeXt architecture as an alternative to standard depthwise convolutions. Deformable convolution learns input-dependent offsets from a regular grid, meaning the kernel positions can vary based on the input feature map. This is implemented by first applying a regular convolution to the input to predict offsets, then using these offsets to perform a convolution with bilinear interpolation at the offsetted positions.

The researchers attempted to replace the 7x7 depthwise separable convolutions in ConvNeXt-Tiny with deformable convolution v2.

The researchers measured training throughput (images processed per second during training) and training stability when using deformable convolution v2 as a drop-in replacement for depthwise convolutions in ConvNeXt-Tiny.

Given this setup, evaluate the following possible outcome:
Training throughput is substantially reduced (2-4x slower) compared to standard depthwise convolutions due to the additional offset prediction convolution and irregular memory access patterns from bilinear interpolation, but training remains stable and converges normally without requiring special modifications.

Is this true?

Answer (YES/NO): NO